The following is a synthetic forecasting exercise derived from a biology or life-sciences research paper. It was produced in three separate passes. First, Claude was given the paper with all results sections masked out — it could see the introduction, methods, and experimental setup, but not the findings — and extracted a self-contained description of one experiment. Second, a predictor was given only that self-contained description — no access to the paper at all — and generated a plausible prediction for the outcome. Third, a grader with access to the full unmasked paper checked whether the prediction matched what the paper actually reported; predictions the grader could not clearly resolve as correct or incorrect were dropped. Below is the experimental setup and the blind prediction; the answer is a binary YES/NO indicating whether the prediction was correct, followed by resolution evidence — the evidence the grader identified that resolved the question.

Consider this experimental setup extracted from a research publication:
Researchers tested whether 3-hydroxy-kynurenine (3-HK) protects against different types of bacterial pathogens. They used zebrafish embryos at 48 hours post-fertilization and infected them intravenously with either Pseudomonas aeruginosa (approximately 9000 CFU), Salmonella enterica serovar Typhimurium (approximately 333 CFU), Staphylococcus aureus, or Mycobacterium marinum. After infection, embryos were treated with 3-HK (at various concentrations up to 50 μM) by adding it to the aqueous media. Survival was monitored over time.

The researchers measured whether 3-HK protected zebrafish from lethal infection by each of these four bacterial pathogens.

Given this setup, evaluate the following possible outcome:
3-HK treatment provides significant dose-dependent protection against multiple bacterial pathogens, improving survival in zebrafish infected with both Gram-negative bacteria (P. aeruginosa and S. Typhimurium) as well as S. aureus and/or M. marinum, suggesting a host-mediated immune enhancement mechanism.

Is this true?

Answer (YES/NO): NO